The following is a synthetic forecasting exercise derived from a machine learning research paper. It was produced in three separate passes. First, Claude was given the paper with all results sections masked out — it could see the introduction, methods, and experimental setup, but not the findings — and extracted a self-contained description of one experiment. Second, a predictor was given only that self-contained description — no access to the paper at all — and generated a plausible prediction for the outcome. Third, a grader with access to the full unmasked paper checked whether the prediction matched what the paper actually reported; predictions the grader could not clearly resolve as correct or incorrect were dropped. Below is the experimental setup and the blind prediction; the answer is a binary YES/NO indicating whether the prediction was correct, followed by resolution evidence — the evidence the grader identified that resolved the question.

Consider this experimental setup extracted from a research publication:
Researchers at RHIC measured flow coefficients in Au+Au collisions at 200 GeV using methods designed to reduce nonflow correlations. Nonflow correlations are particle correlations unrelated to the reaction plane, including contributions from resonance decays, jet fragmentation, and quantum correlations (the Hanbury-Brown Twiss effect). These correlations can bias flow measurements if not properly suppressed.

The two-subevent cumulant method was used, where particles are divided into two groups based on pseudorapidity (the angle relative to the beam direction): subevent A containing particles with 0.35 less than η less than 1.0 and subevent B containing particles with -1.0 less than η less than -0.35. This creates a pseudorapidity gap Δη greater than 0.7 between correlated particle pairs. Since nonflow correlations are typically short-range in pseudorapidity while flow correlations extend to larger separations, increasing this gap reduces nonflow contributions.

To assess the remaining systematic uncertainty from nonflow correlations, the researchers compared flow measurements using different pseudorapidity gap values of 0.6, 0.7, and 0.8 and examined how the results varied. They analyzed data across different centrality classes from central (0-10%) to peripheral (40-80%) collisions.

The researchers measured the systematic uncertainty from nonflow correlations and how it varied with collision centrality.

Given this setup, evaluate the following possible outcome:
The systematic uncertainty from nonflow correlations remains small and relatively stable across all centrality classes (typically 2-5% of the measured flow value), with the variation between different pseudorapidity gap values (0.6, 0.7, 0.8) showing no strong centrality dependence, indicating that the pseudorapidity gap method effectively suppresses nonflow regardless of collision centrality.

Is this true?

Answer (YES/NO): NO